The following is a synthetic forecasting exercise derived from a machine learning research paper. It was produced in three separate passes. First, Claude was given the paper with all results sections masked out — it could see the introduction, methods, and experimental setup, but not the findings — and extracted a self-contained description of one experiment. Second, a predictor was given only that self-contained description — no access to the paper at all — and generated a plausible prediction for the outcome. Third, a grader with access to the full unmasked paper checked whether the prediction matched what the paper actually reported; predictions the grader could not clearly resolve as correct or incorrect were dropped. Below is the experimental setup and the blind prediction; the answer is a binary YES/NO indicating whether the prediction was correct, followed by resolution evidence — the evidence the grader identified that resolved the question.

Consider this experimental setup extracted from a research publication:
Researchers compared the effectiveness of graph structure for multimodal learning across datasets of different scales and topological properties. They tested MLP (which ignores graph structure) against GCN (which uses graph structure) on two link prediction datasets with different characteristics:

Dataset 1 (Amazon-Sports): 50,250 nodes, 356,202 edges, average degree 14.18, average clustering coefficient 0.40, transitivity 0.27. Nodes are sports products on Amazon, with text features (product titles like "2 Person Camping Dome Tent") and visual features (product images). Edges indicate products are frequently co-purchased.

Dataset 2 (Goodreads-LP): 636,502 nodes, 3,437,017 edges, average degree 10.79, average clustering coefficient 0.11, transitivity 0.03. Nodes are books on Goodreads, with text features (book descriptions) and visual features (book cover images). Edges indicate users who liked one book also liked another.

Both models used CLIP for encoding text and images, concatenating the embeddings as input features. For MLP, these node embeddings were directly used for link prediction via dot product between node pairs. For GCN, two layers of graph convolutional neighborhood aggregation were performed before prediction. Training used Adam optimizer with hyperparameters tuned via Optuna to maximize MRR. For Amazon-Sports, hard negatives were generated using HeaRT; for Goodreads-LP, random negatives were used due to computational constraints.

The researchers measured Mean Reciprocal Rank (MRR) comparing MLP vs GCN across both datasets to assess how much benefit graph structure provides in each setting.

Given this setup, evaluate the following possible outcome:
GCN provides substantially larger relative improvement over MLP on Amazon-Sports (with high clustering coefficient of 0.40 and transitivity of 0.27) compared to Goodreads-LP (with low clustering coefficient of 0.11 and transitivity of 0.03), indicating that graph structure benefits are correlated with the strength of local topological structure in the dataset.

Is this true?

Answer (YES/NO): NO